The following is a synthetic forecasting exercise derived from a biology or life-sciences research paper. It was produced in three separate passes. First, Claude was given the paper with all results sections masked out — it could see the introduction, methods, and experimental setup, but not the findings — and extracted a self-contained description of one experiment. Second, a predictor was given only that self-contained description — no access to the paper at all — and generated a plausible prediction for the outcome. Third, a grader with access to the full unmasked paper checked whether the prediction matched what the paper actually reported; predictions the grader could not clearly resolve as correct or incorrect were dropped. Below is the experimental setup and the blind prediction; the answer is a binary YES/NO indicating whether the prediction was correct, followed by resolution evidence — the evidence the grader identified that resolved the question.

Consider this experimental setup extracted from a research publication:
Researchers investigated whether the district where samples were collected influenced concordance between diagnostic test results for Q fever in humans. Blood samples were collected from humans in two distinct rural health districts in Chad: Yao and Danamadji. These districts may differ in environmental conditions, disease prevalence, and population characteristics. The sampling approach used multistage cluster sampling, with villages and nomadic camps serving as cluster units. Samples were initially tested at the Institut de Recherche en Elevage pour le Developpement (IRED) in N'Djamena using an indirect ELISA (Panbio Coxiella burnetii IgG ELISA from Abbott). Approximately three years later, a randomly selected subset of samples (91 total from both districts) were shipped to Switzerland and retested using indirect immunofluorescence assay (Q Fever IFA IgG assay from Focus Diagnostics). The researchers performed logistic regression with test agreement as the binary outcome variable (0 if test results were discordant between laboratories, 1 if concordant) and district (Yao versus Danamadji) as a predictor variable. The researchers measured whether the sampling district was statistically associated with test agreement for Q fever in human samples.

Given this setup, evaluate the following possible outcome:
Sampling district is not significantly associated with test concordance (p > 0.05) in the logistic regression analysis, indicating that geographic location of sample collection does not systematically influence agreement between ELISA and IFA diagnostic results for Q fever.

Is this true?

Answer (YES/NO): YES